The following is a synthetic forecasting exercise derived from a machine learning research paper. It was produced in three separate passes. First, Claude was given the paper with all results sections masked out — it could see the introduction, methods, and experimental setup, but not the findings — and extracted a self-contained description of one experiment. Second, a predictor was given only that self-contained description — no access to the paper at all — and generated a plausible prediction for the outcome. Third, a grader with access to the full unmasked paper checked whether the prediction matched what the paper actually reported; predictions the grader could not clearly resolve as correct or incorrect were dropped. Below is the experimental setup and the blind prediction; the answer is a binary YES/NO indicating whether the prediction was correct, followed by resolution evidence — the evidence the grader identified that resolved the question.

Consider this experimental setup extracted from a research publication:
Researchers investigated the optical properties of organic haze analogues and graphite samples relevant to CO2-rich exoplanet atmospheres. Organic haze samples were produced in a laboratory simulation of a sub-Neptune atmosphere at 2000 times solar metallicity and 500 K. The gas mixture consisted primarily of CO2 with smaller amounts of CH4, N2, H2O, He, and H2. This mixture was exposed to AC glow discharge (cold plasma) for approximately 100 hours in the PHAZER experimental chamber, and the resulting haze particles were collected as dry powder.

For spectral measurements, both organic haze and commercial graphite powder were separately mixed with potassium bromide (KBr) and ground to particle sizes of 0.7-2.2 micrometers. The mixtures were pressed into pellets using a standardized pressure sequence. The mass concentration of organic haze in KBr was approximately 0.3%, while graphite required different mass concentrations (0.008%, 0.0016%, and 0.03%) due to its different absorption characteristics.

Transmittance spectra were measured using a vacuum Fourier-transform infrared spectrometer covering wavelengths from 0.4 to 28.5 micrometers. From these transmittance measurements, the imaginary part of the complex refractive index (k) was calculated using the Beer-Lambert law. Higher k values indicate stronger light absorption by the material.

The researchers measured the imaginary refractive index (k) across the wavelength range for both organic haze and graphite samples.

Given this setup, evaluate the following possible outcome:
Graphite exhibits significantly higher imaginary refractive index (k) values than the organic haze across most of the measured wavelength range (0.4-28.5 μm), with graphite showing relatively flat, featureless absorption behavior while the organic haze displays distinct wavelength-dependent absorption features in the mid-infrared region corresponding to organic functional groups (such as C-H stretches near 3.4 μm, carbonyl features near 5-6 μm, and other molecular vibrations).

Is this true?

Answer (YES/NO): YES